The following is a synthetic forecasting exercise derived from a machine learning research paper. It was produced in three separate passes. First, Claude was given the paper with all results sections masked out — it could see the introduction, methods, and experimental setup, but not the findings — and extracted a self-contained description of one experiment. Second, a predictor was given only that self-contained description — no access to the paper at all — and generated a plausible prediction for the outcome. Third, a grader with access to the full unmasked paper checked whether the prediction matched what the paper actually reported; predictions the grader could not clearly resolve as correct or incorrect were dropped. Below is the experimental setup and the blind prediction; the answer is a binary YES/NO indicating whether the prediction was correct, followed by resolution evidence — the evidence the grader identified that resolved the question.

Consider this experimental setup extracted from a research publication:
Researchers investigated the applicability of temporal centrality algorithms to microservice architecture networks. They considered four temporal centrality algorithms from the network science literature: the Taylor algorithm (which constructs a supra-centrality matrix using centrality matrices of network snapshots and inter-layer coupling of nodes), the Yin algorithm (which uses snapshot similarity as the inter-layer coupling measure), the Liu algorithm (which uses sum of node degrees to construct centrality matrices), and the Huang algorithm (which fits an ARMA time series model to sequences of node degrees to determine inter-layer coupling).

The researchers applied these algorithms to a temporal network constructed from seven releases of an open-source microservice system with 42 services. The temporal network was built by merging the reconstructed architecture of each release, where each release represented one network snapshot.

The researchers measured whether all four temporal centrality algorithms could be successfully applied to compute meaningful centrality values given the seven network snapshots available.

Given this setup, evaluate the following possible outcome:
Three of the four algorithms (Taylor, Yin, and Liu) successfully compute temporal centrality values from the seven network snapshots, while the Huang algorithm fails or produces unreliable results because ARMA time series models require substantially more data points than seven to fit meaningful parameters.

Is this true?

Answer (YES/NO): YES